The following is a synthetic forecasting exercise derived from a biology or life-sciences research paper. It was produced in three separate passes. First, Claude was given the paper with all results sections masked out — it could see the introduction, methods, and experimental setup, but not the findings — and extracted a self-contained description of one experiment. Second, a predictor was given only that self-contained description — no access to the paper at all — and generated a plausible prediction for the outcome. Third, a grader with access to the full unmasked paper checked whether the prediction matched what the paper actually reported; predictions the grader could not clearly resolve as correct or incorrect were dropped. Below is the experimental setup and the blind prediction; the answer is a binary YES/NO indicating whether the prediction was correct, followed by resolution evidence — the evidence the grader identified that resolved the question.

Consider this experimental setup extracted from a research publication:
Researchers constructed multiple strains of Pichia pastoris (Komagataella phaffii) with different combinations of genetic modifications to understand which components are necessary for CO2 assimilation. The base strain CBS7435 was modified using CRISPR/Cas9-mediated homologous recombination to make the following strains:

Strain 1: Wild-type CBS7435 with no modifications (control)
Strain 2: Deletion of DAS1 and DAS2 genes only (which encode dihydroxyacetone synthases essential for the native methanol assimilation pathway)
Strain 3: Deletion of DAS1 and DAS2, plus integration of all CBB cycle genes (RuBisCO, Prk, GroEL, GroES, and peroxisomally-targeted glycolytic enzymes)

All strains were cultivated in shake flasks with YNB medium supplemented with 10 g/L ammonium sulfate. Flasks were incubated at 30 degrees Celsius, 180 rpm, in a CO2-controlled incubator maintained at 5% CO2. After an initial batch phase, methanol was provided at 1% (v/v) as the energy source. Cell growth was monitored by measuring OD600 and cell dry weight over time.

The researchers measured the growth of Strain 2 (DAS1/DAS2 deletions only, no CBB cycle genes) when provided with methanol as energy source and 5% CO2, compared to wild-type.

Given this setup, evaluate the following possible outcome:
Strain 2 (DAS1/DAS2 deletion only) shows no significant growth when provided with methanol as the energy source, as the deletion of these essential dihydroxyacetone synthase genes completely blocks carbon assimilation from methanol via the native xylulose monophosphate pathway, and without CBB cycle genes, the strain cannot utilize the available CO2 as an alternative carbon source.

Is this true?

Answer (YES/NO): YES